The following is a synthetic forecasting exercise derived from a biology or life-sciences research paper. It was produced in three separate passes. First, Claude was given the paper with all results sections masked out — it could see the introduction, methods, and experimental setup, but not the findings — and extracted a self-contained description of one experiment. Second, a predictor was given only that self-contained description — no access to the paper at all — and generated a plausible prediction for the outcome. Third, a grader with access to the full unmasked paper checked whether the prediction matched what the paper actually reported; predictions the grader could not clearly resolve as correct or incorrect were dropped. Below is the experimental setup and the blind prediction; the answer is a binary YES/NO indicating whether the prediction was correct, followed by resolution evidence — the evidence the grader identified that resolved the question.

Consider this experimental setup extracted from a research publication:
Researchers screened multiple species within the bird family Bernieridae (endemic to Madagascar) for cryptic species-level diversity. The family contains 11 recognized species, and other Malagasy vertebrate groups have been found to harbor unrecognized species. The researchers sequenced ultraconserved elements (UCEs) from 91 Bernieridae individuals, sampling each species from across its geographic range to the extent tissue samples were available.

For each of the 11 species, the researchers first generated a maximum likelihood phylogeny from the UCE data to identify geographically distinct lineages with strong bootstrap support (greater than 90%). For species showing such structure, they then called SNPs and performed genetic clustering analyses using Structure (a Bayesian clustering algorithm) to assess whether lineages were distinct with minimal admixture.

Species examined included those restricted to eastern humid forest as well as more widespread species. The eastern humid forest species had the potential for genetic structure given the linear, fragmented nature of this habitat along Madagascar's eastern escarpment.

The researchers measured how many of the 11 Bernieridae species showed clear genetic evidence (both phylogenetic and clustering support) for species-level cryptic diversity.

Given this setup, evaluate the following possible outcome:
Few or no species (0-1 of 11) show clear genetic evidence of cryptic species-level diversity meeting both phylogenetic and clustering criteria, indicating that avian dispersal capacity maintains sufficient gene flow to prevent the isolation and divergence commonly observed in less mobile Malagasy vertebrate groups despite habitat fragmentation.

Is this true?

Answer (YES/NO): YES